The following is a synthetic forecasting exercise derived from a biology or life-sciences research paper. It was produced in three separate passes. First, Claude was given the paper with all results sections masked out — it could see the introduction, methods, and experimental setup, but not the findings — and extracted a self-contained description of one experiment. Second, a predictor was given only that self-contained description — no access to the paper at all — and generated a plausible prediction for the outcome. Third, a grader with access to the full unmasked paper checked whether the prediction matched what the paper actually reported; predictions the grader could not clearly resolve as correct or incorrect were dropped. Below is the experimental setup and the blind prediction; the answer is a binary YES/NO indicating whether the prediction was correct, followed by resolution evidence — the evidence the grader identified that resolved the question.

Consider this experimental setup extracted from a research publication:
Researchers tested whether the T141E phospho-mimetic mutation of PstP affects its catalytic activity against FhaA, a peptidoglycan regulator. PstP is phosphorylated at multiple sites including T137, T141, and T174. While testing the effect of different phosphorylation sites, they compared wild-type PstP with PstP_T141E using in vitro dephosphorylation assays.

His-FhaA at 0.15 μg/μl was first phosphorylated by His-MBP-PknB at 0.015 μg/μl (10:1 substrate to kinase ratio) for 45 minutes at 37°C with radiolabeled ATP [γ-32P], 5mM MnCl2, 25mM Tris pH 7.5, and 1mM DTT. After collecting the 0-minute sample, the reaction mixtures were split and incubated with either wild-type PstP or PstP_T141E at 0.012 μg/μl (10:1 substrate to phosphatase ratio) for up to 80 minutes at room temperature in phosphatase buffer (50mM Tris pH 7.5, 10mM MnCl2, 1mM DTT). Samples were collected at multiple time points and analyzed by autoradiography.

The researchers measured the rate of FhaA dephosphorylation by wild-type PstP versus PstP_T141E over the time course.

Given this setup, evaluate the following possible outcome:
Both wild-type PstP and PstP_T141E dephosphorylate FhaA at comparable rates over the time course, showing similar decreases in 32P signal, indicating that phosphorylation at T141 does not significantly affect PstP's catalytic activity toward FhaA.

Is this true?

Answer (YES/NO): YES